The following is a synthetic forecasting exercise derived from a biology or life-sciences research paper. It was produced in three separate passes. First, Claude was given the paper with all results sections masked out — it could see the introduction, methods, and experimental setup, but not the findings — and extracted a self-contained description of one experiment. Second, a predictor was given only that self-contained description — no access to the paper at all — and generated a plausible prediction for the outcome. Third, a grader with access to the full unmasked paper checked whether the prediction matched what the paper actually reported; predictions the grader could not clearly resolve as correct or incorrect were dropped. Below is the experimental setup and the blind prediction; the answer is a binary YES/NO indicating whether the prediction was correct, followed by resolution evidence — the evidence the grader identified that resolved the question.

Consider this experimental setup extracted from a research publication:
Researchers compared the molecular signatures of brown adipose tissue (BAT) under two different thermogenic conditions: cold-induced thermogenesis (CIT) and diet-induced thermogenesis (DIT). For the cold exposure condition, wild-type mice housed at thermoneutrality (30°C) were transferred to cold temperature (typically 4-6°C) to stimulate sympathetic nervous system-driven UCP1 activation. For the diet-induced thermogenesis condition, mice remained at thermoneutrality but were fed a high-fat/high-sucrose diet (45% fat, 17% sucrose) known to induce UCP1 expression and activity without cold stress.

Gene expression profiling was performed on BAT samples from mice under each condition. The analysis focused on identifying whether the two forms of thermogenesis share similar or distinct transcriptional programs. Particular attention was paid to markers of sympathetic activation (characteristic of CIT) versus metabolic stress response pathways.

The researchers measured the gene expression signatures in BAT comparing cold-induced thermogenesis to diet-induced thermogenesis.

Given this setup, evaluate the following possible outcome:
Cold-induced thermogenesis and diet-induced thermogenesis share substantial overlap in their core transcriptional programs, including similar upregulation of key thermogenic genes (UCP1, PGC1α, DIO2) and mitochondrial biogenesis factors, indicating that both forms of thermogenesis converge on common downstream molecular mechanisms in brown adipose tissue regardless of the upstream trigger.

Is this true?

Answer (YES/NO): NO